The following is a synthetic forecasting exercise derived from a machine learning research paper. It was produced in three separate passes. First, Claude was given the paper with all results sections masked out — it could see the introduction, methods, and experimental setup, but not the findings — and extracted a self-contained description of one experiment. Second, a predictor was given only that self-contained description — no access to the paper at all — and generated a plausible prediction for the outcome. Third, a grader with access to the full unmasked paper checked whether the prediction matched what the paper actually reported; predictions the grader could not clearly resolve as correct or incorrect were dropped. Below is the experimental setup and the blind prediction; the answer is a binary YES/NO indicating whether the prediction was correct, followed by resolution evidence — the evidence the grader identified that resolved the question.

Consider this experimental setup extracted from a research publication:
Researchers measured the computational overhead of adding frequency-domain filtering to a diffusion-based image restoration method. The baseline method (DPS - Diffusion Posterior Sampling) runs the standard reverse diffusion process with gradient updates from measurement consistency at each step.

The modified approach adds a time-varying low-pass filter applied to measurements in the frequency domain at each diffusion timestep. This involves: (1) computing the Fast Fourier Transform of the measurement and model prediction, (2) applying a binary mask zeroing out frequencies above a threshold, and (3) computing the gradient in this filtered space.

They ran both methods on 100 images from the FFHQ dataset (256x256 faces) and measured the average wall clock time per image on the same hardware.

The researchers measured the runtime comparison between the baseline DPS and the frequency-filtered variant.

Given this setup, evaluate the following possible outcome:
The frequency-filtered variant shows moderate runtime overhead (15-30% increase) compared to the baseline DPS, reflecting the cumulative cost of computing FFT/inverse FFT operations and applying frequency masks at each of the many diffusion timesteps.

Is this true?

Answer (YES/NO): NO